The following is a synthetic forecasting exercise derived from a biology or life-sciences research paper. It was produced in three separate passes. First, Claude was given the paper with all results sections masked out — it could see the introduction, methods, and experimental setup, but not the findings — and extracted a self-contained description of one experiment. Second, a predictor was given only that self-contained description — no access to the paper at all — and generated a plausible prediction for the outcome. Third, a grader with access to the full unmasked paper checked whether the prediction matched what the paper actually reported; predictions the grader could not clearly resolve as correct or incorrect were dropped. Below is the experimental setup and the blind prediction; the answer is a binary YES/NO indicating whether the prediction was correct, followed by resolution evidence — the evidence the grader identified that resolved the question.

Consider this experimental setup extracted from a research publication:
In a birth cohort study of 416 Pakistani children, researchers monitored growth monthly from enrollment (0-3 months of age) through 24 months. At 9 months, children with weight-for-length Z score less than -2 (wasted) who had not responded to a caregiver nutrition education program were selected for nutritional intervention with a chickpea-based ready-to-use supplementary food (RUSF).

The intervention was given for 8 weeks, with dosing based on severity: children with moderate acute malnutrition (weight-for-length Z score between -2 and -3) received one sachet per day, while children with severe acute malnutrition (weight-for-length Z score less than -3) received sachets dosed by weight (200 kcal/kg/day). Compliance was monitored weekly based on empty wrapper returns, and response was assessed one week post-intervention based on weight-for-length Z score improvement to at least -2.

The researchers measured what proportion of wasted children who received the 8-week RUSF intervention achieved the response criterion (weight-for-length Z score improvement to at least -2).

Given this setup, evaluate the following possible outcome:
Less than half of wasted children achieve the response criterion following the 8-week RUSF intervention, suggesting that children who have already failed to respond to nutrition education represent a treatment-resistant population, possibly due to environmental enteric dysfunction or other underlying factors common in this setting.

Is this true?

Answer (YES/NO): YES